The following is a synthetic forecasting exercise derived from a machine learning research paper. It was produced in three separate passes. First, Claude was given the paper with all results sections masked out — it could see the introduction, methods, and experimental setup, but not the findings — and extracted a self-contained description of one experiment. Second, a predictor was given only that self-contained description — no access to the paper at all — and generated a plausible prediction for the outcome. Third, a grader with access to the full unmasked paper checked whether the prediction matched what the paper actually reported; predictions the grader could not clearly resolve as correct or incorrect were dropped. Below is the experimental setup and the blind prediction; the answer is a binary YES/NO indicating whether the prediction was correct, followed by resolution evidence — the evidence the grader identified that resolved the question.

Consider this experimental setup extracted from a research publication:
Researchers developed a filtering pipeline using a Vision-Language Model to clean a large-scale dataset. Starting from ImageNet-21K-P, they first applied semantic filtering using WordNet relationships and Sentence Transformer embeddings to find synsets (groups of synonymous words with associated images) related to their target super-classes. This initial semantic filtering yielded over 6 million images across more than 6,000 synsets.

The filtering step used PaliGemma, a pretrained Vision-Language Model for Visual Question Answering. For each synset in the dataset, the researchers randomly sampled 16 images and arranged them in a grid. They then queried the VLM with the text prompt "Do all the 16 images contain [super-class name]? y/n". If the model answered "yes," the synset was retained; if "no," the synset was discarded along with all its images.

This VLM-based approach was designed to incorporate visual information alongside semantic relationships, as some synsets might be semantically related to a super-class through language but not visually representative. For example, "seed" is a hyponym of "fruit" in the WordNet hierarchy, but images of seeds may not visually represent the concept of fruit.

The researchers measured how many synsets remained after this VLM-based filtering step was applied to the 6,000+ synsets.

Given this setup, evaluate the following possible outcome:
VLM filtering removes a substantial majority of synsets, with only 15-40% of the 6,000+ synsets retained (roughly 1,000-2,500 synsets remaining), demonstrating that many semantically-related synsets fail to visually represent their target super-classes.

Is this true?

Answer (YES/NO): YES